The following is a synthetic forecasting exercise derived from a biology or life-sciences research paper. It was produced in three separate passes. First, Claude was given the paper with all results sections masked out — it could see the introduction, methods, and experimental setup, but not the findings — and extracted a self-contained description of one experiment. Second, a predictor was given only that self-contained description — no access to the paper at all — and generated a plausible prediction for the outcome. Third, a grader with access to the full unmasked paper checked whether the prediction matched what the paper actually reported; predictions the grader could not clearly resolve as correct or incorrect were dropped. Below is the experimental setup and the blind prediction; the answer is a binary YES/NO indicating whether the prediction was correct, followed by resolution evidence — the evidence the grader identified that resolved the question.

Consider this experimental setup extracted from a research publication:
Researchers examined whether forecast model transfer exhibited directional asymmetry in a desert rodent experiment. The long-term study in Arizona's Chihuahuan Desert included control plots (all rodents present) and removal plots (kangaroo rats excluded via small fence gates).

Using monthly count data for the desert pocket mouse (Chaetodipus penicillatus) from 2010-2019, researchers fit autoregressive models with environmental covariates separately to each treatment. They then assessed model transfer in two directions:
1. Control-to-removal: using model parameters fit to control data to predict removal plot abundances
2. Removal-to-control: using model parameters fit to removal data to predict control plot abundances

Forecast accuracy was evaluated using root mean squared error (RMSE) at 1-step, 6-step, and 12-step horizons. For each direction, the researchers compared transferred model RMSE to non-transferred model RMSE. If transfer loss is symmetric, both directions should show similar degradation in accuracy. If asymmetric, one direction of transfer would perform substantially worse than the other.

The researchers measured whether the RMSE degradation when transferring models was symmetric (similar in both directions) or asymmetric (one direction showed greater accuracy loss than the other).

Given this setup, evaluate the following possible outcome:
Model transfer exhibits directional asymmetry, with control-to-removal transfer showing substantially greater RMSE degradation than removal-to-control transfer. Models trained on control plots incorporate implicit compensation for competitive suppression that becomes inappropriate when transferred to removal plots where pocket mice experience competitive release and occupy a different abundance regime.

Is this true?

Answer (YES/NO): NO